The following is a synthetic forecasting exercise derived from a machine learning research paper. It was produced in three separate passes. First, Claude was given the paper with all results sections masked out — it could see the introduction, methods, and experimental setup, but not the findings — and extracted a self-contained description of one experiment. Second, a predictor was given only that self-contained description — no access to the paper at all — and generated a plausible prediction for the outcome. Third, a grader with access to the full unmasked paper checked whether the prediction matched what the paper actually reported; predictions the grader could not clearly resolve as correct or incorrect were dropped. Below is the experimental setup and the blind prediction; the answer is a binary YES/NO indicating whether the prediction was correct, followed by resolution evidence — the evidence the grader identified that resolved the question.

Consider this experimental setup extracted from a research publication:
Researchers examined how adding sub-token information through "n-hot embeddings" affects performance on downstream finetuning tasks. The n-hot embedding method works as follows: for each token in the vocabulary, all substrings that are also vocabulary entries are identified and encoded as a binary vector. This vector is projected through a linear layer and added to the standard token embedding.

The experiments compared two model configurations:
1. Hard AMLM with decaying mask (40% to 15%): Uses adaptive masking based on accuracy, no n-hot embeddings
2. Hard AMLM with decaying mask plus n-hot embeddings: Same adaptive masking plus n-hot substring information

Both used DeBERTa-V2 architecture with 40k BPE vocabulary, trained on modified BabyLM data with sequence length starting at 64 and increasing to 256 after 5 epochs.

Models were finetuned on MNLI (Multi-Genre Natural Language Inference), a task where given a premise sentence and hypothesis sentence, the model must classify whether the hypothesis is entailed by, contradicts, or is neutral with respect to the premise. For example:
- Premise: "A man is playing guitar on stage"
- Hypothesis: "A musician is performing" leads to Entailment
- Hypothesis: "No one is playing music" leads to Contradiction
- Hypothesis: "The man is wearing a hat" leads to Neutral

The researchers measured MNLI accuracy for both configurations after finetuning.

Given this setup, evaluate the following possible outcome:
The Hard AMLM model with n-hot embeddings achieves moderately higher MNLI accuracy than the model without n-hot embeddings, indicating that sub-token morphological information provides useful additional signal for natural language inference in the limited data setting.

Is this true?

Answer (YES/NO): NO